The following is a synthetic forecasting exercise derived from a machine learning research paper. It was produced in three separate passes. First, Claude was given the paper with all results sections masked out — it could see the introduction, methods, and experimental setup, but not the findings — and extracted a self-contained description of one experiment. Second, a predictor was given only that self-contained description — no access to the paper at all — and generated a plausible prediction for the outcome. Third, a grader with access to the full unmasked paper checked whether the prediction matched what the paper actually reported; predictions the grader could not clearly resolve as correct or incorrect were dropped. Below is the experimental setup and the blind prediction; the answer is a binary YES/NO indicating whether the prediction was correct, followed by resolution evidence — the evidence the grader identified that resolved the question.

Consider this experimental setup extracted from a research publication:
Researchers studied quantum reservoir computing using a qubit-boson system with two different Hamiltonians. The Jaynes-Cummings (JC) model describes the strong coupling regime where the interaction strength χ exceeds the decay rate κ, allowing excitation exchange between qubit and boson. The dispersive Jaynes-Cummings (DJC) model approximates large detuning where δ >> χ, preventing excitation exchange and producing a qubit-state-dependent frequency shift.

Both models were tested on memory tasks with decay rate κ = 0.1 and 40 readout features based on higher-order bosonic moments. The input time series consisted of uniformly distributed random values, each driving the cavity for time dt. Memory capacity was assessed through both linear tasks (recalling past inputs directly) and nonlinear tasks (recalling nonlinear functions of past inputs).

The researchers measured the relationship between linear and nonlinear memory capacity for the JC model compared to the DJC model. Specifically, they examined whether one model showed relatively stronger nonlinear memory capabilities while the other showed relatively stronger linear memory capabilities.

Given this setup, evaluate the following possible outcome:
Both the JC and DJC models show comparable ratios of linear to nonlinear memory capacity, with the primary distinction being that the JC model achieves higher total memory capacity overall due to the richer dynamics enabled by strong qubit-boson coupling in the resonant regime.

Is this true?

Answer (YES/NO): NO